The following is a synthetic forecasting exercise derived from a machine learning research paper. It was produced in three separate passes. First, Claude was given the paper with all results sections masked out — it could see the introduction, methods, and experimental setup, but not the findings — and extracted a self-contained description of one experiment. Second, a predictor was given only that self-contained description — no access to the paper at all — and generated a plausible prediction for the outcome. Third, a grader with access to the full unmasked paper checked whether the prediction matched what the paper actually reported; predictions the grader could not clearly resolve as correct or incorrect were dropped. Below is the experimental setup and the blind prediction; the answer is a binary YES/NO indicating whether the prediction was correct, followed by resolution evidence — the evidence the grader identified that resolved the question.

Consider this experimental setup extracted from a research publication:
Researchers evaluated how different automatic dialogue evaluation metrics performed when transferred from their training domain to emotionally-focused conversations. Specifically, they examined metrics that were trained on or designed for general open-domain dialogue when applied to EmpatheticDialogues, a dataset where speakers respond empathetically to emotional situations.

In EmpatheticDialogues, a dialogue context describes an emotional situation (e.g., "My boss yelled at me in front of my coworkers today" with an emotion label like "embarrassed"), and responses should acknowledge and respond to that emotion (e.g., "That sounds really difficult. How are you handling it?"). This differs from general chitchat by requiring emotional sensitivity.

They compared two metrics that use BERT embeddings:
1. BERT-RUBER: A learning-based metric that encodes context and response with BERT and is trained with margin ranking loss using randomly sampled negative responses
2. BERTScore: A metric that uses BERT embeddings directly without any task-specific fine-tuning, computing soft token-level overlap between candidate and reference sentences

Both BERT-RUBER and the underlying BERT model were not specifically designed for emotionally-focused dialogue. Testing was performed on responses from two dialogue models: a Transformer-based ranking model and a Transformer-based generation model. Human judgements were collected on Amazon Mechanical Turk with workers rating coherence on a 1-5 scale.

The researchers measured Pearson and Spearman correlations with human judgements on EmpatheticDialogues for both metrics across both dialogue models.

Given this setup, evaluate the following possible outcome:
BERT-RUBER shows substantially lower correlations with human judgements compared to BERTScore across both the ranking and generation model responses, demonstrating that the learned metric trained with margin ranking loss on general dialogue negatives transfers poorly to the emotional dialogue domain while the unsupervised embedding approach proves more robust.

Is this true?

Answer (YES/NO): YES